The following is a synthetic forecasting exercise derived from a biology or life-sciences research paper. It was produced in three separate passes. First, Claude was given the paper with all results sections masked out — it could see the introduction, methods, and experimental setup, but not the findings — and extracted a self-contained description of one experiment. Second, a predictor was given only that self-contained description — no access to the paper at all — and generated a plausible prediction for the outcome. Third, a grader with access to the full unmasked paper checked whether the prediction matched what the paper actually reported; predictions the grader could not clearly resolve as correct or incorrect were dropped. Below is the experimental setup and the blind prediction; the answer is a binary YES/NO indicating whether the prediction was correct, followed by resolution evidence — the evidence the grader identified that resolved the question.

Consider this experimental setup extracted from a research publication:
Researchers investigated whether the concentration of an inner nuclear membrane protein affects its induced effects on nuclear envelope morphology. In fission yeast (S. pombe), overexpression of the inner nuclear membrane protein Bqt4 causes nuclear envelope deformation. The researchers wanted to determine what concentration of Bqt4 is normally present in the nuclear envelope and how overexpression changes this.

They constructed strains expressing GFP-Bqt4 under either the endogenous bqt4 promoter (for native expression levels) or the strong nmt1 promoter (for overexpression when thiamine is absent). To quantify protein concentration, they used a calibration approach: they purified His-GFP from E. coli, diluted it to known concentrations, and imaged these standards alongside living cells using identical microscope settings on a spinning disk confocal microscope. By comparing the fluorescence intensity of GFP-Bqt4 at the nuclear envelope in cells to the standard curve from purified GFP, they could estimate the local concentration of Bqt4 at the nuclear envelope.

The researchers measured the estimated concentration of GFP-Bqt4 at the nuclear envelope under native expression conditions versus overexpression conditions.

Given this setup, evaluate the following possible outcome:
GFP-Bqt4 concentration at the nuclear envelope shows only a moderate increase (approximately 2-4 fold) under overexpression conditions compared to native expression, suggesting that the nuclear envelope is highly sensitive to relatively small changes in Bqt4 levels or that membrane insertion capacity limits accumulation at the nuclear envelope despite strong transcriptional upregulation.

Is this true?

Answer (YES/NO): NO